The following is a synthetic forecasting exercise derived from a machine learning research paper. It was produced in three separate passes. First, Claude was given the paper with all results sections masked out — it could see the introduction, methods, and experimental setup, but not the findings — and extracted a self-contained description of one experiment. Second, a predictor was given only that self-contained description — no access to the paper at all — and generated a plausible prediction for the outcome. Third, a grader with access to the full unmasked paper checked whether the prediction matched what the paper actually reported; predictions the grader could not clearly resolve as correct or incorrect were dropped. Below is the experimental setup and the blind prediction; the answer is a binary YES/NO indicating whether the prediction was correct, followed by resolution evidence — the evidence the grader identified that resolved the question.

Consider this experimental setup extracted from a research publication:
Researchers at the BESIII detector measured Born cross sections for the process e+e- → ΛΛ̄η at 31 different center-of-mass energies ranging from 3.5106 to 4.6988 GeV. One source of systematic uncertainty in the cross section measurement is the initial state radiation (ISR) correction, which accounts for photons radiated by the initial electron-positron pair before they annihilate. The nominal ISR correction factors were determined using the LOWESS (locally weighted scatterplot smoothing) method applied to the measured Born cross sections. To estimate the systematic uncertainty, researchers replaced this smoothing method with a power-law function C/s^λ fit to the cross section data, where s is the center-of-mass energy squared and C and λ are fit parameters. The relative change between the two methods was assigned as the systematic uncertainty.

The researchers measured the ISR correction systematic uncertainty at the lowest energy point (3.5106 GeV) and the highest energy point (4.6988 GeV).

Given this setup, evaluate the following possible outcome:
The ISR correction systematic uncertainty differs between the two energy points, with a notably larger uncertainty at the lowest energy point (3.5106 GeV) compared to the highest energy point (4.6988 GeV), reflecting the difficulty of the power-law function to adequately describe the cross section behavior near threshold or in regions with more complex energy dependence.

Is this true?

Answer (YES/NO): NO